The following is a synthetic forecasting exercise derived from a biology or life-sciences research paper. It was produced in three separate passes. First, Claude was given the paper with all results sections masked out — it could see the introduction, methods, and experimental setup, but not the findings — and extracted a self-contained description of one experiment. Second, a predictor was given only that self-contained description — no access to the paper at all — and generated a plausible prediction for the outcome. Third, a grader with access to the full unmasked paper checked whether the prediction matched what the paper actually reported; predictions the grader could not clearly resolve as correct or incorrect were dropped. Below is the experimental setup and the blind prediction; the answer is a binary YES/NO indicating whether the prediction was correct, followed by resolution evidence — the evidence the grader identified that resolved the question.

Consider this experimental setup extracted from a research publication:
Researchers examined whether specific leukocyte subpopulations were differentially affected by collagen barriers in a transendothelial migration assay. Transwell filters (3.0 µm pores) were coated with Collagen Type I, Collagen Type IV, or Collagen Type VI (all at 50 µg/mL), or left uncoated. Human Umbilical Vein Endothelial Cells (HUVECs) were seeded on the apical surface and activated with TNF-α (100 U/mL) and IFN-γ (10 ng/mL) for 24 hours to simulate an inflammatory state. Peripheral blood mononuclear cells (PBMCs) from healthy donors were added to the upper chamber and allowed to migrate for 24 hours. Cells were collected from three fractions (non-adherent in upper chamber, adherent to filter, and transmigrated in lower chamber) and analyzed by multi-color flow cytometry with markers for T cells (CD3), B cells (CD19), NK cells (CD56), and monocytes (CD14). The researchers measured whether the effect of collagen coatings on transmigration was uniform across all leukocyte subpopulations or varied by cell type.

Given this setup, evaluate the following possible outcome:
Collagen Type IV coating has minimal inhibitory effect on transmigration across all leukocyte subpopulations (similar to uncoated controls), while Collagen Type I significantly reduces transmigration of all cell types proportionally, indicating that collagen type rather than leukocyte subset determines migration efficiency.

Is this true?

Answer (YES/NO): NO